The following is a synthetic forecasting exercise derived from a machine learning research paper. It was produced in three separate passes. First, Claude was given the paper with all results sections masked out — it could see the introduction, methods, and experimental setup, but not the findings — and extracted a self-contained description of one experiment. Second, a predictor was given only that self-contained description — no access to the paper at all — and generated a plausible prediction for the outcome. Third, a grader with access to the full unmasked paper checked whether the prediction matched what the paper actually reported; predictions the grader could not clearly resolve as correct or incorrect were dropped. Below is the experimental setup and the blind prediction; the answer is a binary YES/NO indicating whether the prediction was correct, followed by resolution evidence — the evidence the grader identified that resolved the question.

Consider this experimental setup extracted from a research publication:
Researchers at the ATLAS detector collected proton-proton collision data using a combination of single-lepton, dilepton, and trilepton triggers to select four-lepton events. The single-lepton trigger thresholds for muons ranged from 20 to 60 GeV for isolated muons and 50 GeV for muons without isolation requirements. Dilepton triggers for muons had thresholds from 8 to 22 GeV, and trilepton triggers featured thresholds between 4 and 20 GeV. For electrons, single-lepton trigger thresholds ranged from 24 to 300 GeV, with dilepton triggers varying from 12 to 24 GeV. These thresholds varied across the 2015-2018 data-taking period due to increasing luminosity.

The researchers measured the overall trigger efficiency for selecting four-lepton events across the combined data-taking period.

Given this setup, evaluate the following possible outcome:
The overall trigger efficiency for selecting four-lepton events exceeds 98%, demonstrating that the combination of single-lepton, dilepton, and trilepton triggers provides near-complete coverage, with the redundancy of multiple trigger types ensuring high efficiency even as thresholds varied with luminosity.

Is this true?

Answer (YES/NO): NO